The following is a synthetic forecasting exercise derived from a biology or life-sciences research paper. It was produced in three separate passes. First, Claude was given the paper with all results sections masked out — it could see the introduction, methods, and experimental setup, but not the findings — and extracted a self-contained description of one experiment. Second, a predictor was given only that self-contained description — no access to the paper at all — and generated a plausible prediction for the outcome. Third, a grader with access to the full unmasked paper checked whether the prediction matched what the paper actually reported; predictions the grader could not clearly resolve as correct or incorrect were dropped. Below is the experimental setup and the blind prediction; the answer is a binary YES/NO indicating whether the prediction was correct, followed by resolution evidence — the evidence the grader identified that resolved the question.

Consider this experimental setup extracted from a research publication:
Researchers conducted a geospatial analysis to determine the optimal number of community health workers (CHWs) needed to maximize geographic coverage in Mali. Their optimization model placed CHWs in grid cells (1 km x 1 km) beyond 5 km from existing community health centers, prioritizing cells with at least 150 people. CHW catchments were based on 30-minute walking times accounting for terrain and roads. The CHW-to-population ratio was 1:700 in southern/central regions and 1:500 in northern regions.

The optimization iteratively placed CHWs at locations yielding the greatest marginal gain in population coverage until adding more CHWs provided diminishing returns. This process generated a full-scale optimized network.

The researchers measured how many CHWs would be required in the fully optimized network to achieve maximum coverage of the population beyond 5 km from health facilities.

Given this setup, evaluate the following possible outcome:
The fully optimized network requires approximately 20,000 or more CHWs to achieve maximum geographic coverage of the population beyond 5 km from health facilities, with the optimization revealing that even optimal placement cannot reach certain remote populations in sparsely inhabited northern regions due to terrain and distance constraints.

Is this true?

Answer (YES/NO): NO